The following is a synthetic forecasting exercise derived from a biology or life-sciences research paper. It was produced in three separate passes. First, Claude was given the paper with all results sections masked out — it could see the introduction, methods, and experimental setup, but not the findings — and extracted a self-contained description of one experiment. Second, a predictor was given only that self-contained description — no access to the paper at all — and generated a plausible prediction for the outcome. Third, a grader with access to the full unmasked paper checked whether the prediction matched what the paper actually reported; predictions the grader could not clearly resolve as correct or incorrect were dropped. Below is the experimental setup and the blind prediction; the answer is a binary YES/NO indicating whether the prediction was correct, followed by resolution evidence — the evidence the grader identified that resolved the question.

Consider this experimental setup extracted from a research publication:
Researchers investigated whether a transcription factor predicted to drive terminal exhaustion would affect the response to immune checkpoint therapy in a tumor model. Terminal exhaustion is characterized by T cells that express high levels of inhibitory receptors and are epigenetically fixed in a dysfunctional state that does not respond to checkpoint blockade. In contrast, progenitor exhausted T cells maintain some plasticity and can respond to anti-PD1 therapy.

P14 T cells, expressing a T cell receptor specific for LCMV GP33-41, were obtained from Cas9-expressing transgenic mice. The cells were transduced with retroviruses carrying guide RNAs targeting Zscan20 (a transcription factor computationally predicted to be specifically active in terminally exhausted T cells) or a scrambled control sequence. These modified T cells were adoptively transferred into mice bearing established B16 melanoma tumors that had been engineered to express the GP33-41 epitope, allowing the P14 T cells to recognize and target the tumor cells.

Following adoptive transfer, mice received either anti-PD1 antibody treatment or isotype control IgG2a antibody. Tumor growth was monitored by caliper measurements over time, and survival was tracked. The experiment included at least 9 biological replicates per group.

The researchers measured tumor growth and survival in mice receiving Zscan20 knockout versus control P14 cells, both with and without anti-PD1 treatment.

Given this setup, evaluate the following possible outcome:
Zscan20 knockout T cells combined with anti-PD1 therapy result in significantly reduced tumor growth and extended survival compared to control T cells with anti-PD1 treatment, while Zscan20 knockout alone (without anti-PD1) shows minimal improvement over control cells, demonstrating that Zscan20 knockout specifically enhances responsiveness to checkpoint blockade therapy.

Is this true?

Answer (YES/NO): NO